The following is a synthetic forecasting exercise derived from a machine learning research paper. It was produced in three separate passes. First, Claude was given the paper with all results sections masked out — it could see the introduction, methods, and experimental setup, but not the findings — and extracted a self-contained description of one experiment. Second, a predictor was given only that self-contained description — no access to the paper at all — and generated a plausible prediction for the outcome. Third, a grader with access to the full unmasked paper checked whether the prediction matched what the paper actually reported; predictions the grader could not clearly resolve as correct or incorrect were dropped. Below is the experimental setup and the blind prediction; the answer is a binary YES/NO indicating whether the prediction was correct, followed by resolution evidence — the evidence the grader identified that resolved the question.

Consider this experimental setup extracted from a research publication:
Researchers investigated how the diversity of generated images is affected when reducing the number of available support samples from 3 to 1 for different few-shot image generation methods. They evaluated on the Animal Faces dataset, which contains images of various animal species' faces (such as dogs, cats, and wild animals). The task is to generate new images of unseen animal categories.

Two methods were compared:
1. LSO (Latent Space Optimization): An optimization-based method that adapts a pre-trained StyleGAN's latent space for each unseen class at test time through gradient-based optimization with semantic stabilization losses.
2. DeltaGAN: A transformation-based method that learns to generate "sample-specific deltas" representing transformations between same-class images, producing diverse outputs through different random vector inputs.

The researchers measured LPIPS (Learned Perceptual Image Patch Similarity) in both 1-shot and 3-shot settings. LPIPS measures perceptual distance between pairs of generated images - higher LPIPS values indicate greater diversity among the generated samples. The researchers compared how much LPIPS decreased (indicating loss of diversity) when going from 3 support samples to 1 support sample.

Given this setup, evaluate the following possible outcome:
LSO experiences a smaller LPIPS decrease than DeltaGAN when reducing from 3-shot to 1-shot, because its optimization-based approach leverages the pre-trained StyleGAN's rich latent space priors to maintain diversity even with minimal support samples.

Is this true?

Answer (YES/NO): NO